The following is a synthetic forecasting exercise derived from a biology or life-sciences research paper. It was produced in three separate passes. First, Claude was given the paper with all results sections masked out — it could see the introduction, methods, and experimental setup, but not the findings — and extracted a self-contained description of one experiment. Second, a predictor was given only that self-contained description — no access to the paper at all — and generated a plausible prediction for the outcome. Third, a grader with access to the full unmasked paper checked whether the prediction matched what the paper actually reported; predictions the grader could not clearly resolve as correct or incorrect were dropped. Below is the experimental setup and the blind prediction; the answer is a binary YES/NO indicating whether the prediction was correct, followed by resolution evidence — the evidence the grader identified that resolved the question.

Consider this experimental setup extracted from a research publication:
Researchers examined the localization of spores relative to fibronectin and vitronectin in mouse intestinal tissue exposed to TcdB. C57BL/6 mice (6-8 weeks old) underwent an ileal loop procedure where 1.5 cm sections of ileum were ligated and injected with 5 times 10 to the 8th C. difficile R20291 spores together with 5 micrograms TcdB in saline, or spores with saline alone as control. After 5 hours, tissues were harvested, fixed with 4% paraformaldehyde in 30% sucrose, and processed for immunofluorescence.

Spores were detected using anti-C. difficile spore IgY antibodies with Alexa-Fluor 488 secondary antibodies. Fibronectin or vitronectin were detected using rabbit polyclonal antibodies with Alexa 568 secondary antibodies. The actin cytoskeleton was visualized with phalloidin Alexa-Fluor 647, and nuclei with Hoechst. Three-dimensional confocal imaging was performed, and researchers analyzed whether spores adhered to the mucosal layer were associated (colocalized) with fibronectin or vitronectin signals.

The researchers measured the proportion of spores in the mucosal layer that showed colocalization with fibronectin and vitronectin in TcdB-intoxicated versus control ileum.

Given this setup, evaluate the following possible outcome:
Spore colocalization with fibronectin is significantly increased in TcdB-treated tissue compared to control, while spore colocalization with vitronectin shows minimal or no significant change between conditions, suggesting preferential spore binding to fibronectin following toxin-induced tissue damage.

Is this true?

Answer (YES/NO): NO